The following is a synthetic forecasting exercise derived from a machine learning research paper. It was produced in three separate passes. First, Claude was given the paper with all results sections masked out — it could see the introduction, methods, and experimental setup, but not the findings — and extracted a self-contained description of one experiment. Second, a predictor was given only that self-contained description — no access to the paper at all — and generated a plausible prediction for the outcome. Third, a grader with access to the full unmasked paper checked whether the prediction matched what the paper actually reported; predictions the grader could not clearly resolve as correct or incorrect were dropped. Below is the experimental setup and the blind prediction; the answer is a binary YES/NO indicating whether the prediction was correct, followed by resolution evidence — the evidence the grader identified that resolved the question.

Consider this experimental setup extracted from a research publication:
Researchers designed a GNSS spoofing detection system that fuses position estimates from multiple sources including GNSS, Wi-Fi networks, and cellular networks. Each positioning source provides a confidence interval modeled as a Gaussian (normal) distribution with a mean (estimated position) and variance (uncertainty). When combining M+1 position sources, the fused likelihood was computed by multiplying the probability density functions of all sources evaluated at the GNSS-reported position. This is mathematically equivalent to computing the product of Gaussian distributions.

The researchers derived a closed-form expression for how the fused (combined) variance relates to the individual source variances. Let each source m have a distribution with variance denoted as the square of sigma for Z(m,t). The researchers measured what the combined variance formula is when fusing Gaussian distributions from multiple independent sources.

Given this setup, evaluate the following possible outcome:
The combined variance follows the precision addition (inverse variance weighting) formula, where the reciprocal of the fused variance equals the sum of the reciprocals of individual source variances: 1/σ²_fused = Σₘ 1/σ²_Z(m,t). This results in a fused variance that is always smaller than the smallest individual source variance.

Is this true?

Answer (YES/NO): YES